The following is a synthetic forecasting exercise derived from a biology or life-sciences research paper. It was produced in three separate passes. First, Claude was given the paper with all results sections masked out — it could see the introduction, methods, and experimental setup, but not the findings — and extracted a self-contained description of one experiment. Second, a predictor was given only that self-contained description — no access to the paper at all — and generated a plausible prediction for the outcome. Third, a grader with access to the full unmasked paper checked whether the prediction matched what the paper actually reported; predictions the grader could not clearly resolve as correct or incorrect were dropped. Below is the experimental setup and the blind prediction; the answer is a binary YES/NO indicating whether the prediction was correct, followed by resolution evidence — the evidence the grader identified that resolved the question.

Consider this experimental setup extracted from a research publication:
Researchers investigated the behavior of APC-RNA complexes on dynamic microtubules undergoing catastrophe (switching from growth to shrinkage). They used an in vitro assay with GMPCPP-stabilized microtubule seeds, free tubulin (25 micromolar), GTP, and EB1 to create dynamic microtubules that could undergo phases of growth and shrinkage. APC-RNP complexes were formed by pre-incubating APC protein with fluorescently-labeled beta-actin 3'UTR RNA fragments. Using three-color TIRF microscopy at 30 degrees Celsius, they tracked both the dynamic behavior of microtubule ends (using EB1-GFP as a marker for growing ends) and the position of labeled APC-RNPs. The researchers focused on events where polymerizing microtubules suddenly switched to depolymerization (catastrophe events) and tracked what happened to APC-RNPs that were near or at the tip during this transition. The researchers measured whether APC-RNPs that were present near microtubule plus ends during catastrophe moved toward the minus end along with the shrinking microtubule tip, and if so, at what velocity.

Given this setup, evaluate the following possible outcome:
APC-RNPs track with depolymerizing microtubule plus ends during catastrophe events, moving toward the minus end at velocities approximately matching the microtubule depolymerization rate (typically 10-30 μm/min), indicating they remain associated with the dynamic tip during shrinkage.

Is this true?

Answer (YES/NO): YES